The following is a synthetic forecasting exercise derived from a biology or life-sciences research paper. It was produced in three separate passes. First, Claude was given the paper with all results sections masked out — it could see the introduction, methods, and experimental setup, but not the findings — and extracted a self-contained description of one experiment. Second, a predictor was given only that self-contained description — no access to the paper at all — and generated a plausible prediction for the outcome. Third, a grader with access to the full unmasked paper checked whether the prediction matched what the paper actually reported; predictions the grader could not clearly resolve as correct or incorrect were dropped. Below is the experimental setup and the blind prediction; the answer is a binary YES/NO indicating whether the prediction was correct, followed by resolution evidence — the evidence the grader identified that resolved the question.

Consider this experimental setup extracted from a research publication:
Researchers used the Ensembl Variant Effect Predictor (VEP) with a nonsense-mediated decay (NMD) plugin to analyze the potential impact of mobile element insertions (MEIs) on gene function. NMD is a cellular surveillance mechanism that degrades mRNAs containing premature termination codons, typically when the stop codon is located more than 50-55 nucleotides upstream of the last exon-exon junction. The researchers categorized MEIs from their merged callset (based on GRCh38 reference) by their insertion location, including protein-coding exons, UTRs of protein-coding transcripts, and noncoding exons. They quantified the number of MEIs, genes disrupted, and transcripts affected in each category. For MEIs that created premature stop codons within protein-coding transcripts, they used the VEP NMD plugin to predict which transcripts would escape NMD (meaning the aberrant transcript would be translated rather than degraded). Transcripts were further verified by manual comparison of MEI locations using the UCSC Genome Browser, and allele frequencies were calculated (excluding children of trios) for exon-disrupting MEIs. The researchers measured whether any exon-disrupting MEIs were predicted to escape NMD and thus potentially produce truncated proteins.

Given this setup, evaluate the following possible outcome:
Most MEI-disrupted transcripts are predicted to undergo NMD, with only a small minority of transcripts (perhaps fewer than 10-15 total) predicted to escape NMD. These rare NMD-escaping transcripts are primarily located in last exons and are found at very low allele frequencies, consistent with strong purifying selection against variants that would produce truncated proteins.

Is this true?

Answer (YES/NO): NO